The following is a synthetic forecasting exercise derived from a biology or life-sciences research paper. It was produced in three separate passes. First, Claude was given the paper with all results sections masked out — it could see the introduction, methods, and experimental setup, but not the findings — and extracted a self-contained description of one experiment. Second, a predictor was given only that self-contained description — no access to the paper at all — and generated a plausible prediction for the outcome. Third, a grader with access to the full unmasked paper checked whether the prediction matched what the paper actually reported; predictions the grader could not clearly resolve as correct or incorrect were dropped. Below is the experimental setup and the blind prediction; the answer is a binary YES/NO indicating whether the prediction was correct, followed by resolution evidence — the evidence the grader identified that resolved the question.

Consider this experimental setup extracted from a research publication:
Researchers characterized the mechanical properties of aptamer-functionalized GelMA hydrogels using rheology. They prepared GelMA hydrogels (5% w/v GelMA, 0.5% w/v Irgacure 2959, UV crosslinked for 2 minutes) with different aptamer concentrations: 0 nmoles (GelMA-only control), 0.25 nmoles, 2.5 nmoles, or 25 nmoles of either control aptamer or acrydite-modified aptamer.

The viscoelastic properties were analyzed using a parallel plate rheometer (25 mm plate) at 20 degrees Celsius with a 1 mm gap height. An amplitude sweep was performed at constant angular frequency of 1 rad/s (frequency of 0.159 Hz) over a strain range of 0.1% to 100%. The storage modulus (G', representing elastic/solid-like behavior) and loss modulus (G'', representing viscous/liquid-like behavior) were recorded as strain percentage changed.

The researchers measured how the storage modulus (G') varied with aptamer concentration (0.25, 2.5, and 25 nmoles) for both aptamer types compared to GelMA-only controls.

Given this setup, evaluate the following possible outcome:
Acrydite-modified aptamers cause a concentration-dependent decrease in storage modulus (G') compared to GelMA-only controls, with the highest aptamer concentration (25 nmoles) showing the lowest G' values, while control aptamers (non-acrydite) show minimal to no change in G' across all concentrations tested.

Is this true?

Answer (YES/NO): NO